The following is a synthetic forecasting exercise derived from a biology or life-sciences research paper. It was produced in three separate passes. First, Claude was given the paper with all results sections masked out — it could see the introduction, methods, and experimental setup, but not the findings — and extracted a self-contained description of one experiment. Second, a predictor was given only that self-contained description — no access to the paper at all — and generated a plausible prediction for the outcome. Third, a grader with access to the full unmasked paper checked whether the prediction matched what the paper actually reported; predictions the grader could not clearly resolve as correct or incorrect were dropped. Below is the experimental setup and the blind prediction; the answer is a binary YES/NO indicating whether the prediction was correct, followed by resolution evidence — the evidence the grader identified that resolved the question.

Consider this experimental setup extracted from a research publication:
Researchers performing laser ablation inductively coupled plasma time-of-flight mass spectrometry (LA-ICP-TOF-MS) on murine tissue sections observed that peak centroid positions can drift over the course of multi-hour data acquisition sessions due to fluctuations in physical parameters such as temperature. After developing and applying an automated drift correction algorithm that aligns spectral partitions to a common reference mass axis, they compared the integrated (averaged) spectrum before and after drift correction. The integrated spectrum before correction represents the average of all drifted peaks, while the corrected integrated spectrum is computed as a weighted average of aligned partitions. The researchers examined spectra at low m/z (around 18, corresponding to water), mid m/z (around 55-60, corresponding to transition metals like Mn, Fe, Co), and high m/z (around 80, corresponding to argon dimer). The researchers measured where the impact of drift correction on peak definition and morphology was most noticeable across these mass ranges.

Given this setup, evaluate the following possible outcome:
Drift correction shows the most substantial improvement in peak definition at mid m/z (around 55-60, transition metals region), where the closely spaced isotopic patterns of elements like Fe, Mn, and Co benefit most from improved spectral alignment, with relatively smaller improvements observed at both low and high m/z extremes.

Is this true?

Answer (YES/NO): NO